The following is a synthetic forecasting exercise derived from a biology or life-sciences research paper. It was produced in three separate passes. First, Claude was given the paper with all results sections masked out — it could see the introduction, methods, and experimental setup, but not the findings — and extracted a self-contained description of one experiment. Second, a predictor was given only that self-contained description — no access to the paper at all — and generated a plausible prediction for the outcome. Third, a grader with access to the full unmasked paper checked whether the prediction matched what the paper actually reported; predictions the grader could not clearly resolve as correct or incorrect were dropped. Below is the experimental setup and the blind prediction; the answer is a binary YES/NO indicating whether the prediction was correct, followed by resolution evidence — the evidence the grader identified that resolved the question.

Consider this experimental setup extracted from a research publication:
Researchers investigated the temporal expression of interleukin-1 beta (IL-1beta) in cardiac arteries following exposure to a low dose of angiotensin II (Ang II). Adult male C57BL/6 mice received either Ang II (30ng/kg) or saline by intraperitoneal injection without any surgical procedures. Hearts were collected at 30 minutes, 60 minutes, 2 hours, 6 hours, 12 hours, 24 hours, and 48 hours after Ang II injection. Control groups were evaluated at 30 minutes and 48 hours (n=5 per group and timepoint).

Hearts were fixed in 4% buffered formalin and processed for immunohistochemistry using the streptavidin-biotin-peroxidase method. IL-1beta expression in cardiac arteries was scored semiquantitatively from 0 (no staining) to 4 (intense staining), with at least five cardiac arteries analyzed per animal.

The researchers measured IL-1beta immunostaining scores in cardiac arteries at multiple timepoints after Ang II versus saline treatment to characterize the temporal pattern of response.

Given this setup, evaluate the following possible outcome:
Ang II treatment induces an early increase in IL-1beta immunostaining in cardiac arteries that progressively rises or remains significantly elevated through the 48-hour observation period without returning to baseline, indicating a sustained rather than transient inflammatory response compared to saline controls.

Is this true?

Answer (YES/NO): NO